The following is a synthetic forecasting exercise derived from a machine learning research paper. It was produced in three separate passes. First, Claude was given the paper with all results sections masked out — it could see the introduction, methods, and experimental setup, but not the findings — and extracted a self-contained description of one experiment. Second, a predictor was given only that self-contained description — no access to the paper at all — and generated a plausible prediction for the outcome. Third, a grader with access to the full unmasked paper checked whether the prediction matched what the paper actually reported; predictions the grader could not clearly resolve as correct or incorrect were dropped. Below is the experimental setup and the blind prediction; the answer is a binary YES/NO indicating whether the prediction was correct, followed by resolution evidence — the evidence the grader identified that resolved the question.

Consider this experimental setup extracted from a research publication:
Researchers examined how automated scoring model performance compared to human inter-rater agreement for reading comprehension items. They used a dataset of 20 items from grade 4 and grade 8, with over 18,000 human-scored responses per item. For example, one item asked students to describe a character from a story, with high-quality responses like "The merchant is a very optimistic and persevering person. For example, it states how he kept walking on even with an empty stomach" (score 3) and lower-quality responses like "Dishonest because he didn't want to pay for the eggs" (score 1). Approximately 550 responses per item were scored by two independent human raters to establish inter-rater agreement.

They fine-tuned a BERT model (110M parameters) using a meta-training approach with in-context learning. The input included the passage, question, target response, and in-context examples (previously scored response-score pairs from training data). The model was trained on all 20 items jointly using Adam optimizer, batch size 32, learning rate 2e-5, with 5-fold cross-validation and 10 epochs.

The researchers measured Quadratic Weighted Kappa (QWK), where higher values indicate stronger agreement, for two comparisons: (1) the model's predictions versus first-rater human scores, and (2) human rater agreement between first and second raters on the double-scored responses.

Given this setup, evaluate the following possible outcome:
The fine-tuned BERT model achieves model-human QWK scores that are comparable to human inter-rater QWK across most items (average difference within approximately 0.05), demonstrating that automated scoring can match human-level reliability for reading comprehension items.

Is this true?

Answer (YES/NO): YES